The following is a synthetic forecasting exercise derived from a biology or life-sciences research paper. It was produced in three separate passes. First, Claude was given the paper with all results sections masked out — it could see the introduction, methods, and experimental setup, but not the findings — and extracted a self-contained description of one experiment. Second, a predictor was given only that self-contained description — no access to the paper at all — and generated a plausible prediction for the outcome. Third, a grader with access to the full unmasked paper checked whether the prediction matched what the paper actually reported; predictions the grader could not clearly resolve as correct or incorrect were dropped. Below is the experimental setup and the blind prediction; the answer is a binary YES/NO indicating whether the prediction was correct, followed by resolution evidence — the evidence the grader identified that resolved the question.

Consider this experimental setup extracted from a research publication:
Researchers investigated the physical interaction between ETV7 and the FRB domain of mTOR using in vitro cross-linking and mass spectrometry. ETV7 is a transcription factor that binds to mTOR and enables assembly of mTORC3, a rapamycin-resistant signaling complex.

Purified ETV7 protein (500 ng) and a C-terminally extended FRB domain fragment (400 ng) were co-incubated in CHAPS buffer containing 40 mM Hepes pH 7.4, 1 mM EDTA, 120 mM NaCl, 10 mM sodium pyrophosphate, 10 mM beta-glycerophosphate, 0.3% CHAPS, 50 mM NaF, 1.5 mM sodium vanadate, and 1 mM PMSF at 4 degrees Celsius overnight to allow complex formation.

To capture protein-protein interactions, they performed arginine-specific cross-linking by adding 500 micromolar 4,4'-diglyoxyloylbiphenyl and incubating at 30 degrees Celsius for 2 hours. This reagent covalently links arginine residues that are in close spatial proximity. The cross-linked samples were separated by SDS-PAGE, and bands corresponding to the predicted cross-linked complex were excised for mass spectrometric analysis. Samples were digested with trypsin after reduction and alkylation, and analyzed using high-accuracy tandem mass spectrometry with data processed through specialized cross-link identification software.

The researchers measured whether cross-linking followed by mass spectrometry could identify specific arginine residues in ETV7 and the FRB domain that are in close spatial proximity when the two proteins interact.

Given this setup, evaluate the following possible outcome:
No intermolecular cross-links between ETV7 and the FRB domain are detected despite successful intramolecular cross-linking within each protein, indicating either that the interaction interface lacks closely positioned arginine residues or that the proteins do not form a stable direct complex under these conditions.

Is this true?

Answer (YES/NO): NO